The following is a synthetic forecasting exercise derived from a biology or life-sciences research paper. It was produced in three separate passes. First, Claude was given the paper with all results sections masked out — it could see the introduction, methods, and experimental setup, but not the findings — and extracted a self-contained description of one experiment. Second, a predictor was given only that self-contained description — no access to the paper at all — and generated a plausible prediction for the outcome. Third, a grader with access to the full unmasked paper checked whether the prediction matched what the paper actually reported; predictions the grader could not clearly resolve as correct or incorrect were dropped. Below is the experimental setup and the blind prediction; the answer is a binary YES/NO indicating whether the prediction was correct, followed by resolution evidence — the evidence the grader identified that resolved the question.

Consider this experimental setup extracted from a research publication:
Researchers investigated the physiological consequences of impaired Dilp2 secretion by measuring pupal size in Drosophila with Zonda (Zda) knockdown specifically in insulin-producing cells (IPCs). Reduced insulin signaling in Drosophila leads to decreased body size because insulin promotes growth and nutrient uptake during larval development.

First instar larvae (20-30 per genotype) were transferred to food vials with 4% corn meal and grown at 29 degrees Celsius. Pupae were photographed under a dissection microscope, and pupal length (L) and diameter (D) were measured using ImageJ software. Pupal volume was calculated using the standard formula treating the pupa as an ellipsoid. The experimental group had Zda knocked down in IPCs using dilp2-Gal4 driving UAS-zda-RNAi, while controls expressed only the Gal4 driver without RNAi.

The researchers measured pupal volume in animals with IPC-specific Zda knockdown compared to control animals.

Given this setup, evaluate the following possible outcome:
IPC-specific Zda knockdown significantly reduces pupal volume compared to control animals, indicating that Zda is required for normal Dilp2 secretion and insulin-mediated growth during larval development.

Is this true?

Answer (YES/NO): YES